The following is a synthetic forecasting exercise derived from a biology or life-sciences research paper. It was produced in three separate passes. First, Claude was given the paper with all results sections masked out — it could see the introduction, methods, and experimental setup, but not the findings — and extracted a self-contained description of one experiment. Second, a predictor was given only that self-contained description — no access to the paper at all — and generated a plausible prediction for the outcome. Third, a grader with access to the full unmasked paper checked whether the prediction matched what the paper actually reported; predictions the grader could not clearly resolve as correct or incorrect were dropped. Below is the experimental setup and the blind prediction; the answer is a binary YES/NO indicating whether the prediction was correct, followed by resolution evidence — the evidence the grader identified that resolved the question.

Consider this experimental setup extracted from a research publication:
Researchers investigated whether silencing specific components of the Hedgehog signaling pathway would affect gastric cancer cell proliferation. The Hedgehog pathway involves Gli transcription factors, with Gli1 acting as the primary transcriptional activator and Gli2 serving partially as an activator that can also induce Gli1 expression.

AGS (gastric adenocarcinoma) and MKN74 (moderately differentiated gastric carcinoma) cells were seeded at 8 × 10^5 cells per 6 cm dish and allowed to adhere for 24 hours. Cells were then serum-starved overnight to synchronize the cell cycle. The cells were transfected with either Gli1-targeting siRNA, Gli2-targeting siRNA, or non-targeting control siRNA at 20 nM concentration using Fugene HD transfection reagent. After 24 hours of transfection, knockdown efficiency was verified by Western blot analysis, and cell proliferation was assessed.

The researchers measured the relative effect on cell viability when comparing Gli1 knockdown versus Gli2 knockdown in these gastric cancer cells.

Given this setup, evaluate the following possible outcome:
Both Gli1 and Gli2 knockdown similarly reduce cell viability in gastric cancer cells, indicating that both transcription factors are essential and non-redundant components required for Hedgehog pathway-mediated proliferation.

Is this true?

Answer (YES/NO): YES